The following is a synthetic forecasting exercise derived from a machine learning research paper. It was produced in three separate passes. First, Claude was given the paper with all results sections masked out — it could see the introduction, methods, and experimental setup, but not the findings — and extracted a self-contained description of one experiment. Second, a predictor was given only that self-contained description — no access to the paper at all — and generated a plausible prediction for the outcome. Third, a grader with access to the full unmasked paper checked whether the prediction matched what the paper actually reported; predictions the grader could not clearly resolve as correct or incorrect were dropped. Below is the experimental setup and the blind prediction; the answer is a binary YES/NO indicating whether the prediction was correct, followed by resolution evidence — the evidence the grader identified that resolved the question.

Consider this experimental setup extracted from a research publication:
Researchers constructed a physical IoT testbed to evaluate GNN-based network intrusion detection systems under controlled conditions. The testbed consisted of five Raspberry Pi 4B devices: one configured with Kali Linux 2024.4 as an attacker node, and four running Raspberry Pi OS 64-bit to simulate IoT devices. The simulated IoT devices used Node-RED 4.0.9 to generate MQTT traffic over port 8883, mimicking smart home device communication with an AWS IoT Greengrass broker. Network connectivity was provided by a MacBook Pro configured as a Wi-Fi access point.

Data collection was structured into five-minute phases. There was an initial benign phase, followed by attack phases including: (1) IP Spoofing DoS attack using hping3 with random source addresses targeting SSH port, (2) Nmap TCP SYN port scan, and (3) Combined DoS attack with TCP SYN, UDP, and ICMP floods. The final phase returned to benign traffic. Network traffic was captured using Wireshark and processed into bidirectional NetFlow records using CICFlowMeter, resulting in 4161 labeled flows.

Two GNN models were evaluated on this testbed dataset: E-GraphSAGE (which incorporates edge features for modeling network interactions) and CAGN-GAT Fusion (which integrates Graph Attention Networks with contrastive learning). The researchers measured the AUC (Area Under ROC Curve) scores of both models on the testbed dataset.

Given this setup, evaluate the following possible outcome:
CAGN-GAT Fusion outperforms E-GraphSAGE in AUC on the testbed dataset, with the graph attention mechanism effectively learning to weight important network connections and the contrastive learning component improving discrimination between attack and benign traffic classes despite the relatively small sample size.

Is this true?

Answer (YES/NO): NO